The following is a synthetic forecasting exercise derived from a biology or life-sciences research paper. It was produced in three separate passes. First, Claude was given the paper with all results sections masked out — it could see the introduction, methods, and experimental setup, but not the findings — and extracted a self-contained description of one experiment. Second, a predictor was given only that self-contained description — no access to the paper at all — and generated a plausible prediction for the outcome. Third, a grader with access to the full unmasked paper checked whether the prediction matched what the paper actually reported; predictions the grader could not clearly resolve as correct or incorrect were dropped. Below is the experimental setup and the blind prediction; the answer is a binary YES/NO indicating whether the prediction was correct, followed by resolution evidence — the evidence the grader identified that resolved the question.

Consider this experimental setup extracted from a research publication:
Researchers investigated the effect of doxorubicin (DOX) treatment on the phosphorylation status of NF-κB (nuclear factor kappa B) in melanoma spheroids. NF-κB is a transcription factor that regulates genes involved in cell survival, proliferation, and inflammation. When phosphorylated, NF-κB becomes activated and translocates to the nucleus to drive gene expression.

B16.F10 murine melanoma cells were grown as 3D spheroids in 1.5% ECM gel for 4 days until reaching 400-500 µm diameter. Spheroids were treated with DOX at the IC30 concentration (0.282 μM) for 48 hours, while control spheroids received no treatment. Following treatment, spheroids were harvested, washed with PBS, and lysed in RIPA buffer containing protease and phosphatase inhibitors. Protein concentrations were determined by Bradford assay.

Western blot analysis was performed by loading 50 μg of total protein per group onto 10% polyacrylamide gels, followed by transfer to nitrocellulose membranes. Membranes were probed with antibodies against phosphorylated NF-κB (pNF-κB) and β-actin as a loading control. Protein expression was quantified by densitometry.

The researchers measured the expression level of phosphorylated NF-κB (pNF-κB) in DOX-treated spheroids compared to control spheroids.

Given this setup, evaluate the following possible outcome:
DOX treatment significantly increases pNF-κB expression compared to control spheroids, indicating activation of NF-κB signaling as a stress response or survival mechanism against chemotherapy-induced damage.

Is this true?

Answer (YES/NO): NO